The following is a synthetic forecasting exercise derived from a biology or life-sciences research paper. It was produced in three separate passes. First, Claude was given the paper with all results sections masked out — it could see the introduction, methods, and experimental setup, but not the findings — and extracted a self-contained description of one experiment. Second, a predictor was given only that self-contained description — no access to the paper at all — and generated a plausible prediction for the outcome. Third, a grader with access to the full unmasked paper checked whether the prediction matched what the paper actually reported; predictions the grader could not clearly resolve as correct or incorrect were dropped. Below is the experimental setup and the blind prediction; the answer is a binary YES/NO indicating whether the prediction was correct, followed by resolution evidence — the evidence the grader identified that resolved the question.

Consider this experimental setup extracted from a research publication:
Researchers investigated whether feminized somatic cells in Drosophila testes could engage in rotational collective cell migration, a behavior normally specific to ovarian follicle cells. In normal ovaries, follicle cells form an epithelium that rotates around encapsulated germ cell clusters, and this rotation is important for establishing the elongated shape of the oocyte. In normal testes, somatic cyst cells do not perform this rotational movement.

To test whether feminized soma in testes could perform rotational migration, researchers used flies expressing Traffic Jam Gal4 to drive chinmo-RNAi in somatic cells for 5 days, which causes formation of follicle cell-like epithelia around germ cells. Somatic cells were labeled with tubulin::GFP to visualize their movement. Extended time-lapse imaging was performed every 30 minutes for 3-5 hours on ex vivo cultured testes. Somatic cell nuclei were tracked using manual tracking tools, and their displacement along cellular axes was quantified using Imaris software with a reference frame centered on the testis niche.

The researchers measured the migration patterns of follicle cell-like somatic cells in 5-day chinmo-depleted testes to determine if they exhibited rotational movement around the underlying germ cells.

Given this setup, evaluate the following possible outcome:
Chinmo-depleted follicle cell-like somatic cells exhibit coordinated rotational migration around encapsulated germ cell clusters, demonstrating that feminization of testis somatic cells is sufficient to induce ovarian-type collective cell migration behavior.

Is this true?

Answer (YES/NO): YES